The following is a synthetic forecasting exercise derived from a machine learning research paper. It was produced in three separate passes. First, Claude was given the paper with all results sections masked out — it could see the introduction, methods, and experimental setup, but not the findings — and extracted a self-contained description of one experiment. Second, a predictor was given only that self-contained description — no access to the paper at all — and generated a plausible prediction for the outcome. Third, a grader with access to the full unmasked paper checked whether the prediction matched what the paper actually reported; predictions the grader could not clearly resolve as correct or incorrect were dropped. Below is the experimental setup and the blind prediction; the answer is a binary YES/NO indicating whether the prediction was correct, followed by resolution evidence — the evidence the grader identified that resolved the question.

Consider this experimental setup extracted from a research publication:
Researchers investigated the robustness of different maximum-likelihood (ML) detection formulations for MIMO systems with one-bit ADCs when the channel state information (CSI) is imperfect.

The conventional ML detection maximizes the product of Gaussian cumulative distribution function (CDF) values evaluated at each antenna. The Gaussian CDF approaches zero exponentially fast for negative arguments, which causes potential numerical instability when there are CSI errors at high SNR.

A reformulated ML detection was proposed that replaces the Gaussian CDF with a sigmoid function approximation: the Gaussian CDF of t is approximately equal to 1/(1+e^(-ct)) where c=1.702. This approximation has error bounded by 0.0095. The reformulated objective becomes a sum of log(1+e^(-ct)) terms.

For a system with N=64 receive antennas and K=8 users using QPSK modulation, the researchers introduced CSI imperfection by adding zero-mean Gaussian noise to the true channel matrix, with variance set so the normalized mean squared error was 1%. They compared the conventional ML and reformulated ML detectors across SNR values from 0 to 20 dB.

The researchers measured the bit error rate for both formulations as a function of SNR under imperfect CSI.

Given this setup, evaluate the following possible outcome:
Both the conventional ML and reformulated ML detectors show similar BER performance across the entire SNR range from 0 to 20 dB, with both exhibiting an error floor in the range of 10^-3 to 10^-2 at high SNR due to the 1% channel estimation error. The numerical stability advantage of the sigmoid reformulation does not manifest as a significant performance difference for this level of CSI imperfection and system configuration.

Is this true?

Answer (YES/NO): NO